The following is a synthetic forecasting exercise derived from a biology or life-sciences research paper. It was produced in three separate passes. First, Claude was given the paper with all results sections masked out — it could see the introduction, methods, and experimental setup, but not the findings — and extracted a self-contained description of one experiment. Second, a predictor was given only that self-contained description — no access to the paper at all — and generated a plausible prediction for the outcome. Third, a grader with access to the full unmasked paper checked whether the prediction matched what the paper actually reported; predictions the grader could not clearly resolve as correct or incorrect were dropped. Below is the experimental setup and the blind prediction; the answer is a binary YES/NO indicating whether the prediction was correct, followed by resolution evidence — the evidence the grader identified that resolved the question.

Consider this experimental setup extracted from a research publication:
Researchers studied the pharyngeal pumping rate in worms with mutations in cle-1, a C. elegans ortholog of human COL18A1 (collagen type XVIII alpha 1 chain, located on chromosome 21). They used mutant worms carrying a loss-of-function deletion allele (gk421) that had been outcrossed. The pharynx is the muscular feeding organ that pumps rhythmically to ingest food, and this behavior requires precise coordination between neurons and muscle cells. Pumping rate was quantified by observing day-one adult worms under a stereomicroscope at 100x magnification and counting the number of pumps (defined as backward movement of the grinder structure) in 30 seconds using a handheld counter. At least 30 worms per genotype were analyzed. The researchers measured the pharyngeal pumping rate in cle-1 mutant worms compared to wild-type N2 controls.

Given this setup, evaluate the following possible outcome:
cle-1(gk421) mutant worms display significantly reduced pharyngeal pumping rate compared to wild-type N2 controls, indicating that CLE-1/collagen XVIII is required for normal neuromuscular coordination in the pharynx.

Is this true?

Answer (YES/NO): YES